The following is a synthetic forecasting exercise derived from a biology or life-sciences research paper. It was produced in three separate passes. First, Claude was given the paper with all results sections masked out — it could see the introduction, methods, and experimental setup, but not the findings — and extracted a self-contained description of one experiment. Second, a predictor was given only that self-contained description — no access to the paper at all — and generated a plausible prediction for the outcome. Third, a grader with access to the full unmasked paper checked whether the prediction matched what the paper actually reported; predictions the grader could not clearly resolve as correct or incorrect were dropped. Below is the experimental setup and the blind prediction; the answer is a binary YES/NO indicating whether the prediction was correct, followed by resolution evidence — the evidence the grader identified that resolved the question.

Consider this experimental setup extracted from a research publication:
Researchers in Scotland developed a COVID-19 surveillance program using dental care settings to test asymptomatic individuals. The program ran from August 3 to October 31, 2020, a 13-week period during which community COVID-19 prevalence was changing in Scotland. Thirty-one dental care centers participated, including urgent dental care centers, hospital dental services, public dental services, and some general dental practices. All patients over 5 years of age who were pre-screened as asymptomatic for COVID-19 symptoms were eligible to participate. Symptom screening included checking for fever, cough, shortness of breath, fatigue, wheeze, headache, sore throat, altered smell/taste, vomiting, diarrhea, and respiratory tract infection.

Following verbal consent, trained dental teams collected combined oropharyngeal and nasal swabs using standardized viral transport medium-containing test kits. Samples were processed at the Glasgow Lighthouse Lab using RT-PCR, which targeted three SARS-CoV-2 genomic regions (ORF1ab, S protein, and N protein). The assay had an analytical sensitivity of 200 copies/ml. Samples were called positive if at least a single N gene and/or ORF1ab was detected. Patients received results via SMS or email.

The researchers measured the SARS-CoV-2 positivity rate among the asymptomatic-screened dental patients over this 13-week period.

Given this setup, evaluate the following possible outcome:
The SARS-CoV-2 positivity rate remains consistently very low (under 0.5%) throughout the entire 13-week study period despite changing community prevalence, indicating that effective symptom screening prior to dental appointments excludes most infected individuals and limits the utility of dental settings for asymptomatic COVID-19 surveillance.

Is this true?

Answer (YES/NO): NO